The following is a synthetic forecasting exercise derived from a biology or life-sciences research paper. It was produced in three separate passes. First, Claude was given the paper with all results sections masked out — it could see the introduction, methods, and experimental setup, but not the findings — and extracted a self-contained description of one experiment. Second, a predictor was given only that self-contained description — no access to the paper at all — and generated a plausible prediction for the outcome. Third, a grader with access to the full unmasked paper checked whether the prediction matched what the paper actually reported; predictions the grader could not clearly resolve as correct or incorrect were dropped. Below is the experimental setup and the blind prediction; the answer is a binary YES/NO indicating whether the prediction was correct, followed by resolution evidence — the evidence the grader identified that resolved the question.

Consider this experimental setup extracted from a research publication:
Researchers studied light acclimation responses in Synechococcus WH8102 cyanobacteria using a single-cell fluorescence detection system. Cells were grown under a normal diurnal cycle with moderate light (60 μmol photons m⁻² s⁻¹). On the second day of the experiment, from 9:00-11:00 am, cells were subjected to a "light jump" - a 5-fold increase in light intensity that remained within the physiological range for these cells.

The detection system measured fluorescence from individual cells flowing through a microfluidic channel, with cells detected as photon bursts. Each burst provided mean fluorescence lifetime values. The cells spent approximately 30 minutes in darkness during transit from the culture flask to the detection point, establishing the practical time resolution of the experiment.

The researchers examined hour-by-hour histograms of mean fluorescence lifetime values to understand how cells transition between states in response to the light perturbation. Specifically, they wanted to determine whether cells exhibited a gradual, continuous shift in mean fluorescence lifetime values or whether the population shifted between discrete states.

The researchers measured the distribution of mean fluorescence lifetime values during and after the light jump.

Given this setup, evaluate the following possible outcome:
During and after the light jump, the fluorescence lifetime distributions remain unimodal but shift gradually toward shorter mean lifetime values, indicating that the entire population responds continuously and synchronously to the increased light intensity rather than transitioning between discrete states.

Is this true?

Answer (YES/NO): NO